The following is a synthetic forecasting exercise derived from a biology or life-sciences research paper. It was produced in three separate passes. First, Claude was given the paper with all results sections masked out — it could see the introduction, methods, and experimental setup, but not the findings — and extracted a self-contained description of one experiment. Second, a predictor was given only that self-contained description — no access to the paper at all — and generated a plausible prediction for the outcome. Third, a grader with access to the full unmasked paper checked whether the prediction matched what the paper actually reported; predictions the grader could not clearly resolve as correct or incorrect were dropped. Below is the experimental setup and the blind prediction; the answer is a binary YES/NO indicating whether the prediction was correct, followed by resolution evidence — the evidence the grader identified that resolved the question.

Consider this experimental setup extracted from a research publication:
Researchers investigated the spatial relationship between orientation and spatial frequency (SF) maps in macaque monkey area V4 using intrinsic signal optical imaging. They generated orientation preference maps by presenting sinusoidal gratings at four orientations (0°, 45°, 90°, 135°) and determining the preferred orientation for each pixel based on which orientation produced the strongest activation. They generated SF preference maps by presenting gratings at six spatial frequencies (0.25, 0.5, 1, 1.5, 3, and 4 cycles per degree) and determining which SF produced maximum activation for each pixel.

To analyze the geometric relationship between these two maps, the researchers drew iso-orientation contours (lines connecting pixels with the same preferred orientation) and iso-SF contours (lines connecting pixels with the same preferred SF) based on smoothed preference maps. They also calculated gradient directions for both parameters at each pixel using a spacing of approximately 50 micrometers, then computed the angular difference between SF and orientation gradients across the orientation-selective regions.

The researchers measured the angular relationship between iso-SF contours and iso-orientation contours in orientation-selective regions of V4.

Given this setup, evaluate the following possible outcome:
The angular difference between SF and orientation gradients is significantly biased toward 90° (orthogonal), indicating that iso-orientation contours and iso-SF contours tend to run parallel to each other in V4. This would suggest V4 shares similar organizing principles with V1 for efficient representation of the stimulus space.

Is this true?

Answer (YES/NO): NO